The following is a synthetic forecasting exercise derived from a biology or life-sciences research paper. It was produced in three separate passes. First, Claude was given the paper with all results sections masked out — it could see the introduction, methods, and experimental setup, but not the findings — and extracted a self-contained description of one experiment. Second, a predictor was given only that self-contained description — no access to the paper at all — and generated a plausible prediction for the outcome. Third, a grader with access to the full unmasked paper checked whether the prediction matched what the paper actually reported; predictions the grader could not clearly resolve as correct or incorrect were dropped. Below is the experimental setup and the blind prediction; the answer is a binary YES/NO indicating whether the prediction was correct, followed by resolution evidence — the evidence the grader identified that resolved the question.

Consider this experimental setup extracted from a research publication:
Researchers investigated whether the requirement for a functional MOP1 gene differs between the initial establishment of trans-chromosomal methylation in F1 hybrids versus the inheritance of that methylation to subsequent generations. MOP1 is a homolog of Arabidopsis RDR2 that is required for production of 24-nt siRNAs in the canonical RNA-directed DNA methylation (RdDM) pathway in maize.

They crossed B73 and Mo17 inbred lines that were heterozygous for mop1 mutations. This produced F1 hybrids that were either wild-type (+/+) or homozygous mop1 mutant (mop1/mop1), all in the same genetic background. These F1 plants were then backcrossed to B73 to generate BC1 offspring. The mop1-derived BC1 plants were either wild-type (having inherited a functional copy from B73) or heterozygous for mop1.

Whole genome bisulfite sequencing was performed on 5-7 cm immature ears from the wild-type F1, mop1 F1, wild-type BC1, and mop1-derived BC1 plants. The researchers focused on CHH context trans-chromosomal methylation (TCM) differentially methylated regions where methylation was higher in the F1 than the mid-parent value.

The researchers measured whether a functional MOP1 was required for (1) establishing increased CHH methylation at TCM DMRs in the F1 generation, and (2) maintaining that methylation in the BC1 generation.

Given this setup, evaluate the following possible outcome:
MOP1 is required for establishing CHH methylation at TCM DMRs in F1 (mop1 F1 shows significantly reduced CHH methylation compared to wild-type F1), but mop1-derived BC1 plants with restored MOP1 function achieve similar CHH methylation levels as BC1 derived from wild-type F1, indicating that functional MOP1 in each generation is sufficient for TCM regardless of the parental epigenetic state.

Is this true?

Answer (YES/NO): NO